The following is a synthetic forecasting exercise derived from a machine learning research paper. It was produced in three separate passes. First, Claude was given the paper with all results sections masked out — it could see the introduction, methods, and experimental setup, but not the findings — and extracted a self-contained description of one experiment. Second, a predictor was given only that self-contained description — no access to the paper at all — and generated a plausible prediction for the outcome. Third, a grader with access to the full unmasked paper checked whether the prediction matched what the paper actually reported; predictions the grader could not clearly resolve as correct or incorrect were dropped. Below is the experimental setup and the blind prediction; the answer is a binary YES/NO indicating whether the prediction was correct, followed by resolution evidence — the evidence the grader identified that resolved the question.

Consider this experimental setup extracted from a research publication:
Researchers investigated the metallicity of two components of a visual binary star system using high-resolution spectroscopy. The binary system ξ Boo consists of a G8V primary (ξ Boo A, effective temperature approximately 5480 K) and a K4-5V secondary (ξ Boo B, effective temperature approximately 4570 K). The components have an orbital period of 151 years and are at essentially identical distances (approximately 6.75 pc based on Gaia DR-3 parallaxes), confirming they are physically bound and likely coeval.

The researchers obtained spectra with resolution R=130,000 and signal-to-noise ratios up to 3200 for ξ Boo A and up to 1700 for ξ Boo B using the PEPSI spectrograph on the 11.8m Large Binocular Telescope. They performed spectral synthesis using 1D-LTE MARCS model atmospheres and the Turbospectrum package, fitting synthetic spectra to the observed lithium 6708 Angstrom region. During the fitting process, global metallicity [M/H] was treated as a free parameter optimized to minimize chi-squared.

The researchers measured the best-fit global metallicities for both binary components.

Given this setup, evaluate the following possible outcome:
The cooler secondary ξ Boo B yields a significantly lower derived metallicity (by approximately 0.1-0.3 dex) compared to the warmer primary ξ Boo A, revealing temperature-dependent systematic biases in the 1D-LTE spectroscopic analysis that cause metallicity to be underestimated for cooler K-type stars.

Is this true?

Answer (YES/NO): NO